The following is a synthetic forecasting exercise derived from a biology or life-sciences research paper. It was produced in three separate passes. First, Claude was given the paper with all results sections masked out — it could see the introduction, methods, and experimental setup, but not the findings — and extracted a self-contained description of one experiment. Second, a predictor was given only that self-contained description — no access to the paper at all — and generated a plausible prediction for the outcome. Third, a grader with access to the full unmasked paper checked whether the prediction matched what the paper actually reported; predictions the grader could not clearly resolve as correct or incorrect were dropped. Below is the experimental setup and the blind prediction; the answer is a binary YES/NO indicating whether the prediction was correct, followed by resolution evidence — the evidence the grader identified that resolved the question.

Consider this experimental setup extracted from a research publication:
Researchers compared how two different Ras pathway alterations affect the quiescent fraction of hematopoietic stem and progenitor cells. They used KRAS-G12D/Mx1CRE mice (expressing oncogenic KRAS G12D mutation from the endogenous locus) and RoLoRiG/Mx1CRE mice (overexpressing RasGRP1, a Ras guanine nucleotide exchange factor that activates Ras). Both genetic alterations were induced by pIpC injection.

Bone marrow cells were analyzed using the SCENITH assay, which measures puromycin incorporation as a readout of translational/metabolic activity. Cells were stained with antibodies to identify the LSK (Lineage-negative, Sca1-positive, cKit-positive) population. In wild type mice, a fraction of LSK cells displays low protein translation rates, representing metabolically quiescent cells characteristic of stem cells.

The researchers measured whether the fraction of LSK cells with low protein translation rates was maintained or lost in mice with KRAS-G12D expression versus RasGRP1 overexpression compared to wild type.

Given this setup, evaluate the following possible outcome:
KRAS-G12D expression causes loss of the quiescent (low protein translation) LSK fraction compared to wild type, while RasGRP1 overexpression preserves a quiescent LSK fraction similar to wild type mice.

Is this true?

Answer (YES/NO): YES